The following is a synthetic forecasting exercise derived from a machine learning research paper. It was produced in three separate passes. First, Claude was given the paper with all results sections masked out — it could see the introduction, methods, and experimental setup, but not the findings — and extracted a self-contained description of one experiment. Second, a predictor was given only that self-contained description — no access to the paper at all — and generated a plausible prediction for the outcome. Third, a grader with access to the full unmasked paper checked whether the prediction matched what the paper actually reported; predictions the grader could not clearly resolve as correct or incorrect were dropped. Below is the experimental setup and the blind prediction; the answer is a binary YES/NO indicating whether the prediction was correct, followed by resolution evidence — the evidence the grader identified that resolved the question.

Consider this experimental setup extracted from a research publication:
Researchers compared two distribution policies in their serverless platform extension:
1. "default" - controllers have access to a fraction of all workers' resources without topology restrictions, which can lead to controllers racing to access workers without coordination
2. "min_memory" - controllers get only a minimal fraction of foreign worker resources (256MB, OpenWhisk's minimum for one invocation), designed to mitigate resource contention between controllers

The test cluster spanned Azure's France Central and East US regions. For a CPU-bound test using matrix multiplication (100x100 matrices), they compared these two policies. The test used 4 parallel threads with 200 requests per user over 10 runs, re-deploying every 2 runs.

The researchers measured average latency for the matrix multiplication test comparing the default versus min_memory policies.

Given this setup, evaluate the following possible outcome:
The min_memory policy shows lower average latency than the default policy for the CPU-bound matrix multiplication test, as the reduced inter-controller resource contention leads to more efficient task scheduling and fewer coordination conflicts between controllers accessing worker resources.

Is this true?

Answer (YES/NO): NO